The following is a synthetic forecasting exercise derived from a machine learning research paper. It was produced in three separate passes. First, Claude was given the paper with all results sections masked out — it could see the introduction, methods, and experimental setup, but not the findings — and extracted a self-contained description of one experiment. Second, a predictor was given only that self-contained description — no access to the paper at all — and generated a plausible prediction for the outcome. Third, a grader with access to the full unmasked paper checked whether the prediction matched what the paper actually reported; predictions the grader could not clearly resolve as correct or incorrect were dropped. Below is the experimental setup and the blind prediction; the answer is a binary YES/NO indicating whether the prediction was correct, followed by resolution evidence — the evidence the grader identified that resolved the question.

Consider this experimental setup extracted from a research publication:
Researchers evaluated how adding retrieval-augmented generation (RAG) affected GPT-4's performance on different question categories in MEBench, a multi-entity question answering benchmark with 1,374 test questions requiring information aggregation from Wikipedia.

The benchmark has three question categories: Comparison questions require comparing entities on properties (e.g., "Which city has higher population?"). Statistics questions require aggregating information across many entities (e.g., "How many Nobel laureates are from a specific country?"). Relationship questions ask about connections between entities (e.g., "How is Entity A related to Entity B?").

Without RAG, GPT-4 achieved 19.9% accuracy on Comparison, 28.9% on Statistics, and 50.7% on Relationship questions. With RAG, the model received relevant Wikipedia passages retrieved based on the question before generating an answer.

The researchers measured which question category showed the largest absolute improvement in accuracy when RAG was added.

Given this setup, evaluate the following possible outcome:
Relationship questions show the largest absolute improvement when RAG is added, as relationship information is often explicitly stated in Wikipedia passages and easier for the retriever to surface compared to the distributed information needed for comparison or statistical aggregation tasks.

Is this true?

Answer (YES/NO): NO